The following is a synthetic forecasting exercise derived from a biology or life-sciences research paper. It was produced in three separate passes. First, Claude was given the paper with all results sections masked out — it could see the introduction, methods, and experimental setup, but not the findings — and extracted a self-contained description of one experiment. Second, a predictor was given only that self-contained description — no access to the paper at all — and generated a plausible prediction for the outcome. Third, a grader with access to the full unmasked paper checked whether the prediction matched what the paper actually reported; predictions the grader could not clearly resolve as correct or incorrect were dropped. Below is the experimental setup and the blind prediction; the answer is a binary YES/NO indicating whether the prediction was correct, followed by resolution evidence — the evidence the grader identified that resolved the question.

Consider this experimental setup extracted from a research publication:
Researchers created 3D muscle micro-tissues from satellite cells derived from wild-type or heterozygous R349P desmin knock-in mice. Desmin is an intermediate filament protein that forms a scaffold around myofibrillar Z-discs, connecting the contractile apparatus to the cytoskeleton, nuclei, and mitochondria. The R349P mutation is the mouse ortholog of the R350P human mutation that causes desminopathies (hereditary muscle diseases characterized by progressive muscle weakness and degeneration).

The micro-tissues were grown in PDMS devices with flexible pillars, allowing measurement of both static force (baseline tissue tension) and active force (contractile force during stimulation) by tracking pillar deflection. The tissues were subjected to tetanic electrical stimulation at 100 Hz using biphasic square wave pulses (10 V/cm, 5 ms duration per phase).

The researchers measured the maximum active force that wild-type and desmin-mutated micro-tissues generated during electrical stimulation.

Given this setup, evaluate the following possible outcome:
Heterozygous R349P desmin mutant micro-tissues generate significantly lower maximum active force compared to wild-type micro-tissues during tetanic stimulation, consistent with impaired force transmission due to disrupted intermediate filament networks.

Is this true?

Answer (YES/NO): NO